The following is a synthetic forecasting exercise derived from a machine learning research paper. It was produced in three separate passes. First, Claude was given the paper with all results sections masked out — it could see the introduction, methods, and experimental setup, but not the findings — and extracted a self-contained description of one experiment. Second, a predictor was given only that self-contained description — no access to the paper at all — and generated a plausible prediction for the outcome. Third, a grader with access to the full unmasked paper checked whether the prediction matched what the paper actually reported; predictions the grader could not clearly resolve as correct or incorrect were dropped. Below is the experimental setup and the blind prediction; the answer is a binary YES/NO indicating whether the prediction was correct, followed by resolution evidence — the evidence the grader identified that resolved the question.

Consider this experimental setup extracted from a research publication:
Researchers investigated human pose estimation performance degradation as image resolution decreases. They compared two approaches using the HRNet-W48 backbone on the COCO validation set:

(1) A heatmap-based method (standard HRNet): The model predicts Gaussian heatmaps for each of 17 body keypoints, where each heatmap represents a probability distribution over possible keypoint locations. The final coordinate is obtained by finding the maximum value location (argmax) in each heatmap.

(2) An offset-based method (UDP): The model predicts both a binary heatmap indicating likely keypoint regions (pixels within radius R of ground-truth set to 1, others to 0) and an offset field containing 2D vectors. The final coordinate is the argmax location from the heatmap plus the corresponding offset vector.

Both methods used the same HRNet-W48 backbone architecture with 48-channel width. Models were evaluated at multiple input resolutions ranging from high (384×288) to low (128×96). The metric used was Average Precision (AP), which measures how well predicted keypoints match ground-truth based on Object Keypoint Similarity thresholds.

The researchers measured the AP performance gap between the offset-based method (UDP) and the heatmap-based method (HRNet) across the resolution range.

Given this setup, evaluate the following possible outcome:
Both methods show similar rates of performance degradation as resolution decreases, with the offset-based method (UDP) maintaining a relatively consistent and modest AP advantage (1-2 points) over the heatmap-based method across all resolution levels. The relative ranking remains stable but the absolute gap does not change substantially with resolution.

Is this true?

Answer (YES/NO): NO